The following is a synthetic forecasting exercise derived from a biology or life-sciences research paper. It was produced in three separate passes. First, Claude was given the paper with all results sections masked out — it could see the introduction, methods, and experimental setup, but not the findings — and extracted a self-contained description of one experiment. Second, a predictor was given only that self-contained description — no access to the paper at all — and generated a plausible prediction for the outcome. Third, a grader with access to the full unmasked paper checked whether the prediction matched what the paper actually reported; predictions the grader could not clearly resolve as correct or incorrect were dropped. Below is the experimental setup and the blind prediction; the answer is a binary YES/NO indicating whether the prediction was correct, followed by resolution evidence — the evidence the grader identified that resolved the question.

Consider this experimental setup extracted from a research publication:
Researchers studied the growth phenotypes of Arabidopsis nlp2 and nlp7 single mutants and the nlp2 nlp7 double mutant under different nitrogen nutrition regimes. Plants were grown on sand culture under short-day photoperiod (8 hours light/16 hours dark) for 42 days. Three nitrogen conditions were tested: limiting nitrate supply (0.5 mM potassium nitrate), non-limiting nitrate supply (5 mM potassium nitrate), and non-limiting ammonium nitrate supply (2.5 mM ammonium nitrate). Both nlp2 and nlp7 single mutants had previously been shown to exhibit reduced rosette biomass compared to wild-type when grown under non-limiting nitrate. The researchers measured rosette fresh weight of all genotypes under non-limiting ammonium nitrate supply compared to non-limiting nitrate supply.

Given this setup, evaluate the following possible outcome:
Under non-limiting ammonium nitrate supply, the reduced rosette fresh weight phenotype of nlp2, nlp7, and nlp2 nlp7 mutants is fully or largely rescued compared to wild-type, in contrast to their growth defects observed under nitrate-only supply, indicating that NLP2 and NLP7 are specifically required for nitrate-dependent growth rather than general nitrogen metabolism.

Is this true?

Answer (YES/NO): NO